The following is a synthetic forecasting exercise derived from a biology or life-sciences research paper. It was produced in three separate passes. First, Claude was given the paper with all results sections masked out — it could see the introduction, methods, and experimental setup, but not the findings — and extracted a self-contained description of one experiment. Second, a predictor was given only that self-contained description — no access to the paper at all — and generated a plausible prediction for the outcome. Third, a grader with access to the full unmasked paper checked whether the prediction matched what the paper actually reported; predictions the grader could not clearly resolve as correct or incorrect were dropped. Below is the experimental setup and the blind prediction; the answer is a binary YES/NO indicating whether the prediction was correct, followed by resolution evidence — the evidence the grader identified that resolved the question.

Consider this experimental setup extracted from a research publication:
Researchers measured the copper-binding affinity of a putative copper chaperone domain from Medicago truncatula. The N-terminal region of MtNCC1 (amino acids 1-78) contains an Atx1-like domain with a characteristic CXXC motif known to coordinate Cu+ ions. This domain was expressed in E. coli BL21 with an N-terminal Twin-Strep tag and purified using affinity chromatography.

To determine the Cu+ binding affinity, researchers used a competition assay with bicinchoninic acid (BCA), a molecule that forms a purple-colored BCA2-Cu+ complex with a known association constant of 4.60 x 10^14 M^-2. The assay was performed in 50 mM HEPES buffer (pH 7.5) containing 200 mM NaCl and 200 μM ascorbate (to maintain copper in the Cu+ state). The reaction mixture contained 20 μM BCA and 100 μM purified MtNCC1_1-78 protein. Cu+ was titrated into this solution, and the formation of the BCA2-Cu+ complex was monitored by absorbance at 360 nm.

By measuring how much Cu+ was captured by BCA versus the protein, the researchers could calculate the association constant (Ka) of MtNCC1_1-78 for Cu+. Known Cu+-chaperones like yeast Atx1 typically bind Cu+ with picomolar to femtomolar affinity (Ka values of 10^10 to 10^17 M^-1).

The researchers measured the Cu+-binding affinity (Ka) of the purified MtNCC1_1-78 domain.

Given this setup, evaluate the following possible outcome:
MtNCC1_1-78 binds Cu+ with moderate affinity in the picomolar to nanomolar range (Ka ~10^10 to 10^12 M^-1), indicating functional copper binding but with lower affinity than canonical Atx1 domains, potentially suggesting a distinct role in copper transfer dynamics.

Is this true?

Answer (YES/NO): YES